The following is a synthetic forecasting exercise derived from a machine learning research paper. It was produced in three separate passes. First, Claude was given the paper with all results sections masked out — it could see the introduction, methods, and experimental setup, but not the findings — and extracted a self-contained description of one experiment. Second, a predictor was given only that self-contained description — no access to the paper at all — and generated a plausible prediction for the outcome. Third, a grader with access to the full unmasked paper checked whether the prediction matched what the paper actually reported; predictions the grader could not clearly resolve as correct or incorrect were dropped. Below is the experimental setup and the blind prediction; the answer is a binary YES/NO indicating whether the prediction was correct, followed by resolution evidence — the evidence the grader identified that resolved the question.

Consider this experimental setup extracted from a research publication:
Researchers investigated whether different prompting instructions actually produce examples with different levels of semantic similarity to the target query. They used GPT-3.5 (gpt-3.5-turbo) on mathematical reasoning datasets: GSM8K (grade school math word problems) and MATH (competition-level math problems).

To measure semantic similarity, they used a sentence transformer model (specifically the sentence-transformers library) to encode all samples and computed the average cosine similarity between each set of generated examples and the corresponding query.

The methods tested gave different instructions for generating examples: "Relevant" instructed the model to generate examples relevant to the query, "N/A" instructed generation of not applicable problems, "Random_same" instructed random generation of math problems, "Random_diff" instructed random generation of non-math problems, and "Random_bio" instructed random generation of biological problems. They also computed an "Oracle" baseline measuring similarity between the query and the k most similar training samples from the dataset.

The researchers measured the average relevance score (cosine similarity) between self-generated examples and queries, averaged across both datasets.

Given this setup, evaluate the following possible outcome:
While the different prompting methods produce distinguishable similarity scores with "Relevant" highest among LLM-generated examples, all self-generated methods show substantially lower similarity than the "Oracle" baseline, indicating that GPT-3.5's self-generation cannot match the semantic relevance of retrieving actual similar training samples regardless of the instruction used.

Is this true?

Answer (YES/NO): NO